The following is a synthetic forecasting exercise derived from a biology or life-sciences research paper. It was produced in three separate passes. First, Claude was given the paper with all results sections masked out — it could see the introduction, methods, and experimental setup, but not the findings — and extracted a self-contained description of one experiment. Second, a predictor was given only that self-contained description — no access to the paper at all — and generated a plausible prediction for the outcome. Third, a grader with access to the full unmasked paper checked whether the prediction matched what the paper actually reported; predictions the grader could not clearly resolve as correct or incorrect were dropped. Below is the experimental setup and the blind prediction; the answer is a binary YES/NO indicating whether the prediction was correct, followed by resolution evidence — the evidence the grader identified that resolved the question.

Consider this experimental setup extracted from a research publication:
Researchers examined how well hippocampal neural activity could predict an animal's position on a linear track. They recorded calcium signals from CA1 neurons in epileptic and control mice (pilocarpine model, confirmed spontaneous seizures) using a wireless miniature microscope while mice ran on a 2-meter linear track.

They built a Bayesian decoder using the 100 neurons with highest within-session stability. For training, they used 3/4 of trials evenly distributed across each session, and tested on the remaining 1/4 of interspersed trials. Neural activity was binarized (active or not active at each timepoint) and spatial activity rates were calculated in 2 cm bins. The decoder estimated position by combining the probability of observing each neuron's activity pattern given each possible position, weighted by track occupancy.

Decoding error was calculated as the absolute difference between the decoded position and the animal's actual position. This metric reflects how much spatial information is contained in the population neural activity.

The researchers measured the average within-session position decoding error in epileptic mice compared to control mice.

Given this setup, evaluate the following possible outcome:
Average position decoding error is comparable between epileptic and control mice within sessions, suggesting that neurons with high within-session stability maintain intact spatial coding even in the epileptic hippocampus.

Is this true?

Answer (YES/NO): NO